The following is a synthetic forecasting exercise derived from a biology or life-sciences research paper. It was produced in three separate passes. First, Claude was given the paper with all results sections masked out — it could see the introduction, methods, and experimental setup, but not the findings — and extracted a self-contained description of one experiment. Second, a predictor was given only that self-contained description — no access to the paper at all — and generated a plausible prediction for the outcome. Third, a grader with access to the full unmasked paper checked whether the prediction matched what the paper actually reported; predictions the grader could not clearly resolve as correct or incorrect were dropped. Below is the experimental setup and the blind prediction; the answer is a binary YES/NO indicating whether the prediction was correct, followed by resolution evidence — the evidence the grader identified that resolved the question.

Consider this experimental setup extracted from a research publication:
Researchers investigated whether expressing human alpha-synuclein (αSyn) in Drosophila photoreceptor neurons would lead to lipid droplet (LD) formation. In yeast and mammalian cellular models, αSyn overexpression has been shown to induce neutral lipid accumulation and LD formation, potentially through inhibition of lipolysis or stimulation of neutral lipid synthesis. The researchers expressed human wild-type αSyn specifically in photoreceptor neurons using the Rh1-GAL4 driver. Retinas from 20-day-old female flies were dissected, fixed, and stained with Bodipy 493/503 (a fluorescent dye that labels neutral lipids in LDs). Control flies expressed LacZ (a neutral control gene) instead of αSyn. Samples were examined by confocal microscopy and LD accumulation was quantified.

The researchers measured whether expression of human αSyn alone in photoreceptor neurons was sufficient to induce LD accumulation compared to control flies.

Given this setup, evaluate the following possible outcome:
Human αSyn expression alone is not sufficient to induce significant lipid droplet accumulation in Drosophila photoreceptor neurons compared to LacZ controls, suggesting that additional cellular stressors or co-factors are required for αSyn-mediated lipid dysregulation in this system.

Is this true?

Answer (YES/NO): YES